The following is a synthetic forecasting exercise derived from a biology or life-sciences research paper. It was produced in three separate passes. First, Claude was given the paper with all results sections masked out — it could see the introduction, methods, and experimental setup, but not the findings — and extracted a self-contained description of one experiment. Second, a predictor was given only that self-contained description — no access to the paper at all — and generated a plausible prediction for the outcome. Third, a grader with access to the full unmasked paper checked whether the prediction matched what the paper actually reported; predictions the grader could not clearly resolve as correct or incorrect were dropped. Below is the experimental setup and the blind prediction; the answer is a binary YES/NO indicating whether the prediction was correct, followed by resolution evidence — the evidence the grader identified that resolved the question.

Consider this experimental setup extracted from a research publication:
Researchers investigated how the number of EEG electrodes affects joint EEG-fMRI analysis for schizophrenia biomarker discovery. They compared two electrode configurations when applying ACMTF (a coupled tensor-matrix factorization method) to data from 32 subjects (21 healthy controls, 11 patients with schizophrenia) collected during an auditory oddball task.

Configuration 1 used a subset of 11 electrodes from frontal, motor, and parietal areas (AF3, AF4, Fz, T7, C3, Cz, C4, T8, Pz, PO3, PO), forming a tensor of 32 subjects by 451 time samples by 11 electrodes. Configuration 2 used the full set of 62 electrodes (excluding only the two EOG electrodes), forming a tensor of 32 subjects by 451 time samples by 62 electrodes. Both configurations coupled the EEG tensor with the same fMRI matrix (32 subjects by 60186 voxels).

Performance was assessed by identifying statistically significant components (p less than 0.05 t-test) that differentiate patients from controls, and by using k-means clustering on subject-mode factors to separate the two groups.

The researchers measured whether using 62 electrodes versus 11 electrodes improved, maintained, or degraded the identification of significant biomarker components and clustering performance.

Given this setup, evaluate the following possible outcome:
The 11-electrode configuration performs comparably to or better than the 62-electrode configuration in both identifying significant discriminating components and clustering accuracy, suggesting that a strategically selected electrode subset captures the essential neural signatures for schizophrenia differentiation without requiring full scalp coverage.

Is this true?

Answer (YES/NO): YES